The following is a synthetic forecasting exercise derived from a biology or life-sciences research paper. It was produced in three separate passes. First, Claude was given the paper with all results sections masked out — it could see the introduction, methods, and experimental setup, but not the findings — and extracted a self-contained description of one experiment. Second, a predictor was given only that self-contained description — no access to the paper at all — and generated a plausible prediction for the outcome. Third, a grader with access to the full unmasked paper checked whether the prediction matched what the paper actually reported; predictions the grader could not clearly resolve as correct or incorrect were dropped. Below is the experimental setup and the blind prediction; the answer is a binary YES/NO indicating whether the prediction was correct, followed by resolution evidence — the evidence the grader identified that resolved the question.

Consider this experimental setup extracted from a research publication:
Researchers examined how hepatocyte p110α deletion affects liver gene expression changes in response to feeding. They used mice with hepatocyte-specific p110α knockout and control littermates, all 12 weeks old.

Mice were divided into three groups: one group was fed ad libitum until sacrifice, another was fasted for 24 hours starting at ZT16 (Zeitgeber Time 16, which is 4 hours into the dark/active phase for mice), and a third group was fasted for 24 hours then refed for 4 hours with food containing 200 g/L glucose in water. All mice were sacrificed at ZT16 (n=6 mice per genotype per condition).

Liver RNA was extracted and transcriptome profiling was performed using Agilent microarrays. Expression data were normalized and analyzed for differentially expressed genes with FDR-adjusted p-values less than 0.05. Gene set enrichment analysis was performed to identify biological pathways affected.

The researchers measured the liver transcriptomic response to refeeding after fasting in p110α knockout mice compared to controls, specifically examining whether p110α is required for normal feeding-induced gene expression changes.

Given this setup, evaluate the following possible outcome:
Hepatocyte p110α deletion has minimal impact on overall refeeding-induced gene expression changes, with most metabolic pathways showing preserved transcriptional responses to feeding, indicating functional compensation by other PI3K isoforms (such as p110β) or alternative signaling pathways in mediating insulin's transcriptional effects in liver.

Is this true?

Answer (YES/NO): NO